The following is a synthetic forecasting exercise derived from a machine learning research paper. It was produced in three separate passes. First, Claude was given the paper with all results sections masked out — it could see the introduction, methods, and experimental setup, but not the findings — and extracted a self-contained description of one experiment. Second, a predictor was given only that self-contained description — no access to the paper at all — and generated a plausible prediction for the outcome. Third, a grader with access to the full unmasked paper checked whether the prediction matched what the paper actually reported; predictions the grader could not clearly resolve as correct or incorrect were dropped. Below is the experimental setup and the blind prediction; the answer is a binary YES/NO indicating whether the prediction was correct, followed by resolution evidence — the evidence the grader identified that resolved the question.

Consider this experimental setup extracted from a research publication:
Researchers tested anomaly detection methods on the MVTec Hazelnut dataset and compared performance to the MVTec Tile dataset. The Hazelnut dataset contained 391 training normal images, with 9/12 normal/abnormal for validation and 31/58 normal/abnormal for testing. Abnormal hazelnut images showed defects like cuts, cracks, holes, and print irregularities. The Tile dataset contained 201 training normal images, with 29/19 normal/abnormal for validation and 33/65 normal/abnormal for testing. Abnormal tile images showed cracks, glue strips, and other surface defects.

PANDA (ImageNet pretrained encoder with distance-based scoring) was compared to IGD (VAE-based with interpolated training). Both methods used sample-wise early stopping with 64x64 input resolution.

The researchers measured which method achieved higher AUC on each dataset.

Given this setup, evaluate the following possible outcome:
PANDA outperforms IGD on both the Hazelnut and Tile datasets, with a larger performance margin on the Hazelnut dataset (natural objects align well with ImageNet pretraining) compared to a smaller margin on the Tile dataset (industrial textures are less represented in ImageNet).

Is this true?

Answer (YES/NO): NO